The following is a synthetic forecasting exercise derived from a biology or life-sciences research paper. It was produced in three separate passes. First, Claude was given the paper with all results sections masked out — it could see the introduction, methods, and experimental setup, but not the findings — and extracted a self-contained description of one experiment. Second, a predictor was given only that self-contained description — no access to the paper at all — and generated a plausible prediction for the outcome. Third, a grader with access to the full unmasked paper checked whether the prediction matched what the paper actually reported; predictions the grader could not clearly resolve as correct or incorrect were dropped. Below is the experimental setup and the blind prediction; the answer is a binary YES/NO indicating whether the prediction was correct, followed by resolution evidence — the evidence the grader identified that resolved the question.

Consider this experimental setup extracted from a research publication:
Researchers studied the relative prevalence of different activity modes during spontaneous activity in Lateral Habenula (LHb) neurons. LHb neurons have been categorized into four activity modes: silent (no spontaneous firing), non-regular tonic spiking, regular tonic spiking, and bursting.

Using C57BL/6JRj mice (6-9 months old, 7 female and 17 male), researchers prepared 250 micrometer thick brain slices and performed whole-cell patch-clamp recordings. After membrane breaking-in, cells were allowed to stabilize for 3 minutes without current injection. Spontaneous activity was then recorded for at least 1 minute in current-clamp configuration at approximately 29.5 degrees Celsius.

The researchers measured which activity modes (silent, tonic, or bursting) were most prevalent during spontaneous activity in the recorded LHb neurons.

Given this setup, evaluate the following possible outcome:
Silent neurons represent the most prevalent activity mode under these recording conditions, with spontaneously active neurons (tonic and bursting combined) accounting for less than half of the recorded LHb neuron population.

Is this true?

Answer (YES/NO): NO